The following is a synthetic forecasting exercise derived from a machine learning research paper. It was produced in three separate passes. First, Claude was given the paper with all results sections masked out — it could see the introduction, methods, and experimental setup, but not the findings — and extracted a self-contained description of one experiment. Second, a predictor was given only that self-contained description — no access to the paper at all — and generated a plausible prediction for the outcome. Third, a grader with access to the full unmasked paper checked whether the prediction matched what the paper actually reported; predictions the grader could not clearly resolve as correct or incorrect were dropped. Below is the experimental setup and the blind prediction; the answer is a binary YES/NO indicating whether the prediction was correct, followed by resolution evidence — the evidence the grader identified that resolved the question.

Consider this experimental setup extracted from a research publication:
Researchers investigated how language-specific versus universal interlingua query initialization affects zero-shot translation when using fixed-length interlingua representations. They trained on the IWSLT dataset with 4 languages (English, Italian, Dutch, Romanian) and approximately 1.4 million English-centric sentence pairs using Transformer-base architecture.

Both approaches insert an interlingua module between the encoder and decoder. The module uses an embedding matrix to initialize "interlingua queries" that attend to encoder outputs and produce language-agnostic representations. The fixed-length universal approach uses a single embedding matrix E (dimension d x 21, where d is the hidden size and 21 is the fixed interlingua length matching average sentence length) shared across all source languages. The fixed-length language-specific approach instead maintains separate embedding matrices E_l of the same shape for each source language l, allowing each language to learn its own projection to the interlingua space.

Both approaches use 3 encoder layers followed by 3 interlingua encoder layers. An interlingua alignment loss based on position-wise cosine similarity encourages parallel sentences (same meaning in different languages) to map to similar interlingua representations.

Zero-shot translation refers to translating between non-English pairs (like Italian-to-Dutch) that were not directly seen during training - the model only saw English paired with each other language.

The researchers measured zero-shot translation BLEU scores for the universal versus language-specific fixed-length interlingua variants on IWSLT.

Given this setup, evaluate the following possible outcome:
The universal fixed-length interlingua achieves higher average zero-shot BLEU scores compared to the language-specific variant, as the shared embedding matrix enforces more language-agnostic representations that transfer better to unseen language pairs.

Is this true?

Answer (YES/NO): YES